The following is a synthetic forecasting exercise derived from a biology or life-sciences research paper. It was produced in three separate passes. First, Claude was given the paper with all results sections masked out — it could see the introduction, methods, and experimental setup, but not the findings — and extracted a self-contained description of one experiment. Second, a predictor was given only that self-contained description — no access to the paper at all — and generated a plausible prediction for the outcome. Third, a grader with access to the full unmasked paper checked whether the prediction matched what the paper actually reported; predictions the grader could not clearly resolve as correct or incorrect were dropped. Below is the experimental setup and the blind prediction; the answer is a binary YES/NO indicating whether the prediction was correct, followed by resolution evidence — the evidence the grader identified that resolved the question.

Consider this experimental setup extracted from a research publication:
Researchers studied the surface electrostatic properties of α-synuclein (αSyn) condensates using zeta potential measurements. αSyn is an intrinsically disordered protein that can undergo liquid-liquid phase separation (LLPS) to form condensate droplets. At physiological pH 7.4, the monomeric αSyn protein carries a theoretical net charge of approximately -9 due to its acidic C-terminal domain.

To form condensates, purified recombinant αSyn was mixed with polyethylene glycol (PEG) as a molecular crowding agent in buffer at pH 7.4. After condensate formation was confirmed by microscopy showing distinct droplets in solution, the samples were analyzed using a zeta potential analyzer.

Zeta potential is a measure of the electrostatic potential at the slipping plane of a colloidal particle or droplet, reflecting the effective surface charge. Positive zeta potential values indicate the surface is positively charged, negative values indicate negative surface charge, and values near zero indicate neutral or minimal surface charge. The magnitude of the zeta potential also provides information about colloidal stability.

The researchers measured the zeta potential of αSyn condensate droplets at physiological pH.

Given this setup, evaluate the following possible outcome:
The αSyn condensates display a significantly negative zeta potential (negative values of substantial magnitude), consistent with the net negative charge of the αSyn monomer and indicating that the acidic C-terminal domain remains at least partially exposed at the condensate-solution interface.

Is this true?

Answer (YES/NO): YES